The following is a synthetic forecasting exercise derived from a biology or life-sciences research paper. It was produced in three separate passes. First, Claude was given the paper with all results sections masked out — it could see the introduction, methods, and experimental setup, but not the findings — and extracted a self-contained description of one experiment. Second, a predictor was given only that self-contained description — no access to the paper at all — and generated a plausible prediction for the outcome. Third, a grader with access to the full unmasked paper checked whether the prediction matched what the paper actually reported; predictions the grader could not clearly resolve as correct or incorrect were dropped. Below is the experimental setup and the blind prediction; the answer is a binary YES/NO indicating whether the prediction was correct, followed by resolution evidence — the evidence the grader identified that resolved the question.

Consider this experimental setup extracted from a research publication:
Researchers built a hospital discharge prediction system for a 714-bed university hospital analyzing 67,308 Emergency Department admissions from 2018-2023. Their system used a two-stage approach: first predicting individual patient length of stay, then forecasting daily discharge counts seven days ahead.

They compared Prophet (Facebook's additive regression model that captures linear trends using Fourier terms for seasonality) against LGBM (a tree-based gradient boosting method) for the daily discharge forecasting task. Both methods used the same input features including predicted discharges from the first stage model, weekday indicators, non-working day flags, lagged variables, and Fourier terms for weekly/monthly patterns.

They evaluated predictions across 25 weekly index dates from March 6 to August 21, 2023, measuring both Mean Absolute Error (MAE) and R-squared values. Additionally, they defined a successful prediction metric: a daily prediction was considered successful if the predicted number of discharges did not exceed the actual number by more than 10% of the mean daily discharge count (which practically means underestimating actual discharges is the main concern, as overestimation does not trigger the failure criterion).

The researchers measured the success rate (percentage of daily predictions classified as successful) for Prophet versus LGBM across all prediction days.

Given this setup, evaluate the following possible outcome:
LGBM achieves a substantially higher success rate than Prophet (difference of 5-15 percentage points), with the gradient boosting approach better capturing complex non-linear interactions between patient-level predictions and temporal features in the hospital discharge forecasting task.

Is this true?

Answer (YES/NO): NO